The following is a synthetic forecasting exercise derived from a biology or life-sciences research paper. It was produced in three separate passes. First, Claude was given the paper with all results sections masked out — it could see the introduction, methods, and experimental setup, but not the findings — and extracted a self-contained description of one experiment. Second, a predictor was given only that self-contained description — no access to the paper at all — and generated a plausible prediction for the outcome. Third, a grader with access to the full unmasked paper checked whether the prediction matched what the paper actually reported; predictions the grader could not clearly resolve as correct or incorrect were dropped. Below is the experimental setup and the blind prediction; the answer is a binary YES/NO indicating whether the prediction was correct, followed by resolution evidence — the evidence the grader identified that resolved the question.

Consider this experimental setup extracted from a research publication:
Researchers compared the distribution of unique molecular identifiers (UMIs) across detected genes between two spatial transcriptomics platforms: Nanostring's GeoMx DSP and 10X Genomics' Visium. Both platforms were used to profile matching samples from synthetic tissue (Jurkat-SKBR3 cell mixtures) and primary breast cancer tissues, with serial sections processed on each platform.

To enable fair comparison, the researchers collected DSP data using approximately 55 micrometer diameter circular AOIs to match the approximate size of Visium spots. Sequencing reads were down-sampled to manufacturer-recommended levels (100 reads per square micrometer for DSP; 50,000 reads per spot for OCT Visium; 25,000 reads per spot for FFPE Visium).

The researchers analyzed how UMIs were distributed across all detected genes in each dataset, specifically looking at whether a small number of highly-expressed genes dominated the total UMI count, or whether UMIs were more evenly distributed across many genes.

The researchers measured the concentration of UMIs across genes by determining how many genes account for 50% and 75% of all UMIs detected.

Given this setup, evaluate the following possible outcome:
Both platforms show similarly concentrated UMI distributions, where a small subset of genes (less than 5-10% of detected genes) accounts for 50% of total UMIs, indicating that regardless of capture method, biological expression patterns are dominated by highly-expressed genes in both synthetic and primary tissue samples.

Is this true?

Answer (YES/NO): NO